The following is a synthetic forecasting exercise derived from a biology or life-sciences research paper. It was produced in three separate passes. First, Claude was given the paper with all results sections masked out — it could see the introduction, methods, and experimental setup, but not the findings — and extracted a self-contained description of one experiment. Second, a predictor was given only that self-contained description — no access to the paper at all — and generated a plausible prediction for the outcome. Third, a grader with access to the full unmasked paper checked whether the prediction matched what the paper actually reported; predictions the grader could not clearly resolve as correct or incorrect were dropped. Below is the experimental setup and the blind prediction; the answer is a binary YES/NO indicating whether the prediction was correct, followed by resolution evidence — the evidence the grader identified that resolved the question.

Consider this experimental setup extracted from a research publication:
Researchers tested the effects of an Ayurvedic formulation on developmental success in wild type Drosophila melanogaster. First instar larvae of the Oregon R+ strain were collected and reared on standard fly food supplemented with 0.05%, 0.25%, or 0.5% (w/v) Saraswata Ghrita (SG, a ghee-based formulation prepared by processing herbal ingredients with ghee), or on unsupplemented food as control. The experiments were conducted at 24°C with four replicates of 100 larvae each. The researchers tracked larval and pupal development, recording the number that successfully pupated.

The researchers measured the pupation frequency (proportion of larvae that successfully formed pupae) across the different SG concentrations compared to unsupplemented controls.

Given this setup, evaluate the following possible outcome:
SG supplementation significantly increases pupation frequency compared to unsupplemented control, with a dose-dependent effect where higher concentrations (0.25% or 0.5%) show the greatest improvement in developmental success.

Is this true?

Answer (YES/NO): NO